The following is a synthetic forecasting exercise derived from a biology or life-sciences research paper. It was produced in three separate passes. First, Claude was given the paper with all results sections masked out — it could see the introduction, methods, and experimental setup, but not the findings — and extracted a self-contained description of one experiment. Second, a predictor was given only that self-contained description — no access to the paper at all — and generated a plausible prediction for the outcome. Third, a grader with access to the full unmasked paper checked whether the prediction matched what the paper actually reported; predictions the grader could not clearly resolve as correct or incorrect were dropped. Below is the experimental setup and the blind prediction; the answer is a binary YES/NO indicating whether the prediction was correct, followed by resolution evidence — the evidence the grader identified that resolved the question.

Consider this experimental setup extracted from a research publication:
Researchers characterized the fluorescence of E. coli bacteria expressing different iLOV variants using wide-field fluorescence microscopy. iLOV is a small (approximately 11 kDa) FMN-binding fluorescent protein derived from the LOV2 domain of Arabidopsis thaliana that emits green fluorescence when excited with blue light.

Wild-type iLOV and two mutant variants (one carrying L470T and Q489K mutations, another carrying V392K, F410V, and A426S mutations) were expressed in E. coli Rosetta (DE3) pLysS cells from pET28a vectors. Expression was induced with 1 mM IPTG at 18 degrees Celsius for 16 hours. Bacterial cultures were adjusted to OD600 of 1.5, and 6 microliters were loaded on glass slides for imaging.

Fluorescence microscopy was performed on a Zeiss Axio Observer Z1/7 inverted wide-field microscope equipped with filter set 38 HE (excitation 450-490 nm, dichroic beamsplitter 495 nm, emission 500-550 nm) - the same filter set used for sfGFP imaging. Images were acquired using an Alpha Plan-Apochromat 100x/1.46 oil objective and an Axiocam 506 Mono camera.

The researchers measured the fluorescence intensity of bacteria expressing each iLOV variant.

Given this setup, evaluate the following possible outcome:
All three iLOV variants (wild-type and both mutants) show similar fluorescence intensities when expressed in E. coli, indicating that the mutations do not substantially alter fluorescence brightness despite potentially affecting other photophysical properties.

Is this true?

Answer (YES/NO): NO